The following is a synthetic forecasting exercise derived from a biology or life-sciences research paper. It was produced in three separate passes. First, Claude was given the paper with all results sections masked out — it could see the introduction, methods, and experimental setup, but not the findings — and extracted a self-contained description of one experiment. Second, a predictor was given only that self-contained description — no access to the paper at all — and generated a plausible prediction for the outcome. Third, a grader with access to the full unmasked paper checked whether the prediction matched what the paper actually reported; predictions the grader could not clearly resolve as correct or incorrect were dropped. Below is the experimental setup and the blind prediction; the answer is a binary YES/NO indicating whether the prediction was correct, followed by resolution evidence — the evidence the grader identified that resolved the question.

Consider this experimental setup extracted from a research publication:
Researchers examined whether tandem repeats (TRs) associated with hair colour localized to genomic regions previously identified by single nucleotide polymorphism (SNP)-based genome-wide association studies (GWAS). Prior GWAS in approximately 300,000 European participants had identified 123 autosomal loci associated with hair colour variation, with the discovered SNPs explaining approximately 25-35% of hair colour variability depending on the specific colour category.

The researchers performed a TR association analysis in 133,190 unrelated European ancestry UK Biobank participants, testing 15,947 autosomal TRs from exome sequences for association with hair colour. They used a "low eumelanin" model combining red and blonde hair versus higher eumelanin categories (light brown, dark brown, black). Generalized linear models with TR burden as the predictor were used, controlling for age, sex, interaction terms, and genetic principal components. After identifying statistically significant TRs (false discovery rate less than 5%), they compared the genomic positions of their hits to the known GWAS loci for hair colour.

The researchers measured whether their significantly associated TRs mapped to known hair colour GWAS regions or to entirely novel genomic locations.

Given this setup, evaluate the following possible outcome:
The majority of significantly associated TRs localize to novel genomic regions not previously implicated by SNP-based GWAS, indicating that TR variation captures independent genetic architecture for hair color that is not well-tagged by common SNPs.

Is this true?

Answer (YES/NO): NO